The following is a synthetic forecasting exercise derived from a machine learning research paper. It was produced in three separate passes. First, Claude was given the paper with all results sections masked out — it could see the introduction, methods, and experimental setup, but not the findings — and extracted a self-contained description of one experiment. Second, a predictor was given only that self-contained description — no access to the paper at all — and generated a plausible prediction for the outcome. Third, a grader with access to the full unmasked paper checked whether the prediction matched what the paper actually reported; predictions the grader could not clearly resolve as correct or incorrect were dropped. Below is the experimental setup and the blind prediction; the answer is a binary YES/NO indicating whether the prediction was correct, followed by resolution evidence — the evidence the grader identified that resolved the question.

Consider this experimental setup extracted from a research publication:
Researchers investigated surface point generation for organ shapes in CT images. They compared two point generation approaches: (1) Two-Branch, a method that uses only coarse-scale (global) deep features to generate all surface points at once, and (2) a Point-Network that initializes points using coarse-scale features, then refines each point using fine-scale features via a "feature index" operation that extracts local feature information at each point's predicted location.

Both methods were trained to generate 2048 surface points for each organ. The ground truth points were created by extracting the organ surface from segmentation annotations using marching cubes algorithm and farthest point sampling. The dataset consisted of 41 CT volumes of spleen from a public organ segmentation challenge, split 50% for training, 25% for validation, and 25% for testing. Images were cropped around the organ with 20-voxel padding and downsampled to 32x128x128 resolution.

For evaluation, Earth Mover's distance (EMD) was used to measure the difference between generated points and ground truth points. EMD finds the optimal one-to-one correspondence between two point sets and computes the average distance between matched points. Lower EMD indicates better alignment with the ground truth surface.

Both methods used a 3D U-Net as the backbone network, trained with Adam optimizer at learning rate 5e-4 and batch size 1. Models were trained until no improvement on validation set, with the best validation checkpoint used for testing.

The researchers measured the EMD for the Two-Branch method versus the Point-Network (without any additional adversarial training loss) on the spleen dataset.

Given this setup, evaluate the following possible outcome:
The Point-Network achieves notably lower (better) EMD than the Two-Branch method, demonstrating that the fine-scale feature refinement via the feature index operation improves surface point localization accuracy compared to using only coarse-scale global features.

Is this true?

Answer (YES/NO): NO